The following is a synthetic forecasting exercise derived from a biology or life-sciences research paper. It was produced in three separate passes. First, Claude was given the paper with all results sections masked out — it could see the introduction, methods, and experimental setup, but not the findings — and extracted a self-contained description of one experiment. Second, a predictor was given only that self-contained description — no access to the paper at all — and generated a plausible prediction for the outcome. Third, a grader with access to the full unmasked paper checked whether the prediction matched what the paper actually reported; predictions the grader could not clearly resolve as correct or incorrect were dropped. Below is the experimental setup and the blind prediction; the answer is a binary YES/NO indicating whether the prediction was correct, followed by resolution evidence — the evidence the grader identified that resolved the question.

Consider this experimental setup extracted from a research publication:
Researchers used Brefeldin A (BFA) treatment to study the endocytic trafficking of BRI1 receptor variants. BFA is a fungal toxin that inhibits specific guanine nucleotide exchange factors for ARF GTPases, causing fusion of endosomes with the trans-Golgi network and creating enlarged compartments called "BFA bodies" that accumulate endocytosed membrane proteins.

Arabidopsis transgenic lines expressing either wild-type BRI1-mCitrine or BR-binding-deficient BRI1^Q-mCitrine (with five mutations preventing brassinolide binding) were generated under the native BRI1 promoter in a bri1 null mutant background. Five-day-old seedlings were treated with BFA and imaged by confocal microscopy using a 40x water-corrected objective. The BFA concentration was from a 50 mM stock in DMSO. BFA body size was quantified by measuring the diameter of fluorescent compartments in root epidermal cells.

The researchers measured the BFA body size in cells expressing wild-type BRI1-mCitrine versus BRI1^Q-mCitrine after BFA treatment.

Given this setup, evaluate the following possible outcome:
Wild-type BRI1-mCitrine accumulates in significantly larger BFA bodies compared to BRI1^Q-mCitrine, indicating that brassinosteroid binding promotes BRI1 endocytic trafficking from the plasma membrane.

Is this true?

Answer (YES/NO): NO